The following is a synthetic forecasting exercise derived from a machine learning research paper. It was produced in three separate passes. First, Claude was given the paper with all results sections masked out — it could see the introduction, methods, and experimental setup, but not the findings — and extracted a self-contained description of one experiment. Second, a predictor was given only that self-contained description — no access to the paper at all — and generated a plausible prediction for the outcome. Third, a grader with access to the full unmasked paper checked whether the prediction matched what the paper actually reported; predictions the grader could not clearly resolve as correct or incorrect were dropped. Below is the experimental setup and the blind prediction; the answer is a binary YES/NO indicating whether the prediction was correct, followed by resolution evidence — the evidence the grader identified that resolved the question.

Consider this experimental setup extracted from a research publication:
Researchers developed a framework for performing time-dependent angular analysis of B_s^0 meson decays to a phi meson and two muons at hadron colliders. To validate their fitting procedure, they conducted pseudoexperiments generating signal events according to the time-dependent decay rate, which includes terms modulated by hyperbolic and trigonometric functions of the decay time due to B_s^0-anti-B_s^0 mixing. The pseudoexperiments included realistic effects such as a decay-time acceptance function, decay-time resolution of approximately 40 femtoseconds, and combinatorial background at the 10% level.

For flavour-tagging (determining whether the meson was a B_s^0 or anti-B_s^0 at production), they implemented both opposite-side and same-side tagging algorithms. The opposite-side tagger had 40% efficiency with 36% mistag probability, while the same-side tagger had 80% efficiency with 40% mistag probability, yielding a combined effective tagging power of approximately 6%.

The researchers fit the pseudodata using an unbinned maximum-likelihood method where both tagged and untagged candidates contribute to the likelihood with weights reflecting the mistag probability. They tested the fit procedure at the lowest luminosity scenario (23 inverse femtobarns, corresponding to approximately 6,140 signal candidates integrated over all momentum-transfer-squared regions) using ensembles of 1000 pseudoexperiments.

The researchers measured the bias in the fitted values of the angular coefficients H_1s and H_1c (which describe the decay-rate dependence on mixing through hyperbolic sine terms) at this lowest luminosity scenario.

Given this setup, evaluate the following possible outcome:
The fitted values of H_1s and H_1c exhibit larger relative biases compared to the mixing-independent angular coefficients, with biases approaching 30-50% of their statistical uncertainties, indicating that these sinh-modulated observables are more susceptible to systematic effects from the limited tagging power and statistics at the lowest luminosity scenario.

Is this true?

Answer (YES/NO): NO